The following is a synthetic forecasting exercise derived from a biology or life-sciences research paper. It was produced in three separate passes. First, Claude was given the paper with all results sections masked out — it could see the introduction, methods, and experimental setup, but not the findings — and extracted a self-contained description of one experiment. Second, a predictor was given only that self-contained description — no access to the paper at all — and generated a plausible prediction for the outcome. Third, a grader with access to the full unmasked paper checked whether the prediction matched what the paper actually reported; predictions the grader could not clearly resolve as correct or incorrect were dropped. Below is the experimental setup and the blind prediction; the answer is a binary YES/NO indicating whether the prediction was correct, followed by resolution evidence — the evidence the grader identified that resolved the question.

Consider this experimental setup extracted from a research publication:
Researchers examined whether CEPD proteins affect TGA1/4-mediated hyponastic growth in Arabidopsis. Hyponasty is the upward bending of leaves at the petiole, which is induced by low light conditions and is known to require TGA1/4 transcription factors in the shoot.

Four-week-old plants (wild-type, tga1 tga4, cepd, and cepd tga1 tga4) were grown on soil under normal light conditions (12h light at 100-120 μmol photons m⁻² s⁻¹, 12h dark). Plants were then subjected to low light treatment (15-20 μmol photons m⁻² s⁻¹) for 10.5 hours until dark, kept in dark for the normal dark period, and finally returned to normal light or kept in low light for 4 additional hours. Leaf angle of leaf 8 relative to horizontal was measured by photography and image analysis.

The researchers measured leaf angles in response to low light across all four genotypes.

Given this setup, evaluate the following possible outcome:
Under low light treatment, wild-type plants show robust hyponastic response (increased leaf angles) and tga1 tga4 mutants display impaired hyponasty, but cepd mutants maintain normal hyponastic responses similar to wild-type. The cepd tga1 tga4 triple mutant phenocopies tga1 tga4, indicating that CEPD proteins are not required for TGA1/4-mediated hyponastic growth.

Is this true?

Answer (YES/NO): NO